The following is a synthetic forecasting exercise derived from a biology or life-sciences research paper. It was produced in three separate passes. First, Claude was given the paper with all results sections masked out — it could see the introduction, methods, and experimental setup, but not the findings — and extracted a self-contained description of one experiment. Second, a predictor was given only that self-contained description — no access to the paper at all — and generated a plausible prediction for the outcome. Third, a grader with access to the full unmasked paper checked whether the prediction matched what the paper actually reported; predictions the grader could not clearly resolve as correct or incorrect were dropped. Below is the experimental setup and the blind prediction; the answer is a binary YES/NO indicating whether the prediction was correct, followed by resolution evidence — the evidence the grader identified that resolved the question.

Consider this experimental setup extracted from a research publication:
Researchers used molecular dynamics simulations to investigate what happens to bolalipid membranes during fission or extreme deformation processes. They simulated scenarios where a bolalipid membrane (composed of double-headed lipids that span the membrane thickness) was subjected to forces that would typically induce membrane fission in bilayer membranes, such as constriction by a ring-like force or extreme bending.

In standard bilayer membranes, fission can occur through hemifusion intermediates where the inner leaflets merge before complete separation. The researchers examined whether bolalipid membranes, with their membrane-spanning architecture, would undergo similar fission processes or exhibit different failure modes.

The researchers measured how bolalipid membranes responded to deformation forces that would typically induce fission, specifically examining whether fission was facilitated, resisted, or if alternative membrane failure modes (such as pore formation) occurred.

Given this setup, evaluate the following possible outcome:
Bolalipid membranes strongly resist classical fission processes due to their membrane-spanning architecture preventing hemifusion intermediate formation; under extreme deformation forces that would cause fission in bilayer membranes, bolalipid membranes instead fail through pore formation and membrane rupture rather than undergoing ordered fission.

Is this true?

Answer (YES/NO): NO